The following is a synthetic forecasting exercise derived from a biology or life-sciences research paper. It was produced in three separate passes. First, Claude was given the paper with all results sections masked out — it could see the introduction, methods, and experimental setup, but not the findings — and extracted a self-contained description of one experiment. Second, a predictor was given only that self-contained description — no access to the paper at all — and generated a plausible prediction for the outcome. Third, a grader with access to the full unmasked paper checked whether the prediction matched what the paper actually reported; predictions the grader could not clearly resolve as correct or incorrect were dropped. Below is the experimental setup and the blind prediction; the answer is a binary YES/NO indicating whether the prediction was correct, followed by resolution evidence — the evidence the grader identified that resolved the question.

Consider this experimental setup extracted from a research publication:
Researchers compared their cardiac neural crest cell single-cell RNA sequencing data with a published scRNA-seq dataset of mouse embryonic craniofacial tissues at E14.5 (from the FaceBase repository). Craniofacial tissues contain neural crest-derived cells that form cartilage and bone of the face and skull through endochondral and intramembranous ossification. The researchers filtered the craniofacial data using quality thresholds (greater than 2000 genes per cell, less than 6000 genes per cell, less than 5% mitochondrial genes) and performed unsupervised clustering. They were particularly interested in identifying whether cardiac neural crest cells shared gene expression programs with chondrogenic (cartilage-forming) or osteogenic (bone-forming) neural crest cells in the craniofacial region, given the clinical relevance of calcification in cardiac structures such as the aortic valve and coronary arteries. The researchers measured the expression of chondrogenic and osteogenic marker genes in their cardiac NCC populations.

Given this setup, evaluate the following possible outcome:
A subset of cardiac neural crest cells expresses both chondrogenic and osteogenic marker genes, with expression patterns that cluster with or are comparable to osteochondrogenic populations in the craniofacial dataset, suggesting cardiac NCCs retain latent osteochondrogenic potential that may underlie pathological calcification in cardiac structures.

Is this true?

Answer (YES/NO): NO